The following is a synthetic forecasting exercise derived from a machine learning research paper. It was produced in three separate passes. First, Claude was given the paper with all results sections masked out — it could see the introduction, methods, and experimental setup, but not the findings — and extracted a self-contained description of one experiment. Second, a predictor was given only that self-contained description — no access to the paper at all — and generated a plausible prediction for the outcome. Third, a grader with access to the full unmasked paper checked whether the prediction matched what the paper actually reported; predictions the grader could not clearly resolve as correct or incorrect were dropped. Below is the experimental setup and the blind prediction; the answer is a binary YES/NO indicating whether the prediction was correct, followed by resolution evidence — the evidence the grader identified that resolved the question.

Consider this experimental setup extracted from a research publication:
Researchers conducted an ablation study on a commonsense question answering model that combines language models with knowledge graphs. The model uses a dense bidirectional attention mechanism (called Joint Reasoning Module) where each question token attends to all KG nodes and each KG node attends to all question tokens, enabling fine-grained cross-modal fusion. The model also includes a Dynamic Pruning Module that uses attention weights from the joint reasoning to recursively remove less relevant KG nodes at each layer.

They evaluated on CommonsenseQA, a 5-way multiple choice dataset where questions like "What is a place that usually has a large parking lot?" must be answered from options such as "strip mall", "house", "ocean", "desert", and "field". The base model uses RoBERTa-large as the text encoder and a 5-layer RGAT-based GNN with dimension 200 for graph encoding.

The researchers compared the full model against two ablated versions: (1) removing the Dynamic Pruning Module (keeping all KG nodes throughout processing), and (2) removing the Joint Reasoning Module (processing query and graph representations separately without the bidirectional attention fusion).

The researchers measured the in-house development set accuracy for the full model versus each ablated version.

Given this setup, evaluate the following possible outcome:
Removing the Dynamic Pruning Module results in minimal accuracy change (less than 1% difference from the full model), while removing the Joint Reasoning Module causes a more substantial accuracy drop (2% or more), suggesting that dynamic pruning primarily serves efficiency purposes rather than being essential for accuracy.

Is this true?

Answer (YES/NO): NO